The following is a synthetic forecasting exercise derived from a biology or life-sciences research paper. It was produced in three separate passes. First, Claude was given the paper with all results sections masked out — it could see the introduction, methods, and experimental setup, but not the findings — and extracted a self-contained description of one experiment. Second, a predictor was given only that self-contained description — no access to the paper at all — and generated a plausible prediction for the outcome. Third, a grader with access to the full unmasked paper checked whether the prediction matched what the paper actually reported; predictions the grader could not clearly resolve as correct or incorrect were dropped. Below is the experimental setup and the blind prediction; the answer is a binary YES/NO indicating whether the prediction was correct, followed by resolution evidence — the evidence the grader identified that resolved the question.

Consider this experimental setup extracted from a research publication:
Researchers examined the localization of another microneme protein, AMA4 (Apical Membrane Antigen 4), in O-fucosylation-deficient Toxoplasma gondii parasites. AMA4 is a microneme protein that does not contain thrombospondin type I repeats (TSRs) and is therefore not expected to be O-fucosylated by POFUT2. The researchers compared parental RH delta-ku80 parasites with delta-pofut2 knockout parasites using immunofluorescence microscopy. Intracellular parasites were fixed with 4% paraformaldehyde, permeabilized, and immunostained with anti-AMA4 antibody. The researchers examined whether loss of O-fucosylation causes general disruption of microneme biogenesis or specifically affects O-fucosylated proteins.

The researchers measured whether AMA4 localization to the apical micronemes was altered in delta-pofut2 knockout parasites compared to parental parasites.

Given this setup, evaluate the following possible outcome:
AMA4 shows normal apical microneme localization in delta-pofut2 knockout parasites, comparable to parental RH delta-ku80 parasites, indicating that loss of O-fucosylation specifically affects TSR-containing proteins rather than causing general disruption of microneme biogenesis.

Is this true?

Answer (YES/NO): YES